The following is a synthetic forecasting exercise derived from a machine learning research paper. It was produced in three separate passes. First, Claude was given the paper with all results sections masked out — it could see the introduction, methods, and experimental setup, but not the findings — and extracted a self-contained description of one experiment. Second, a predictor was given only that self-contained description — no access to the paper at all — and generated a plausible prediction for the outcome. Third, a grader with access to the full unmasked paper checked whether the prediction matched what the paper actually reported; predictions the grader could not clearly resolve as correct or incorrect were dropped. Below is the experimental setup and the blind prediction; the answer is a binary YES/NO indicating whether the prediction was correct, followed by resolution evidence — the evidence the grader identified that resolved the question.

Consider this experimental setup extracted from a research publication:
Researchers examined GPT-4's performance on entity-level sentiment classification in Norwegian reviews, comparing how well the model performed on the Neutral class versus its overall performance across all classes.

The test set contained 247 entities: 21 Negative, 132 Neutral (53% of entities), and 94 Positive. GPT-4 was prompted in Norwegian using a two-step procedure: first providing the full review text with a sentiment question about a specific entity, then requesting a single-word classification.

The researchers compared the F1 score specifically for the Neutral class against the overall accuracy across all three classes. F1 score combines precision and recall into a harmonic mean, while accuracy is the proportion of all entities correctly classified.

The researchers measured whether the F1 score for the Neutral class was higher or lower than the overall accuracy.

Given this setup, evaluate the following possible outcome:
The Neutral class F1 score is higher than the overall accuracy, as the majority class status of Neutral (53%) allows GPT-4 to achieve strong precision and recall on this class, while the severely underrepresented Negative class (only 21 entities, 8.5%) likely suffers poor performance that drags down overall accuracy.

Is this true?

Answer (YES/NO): YES